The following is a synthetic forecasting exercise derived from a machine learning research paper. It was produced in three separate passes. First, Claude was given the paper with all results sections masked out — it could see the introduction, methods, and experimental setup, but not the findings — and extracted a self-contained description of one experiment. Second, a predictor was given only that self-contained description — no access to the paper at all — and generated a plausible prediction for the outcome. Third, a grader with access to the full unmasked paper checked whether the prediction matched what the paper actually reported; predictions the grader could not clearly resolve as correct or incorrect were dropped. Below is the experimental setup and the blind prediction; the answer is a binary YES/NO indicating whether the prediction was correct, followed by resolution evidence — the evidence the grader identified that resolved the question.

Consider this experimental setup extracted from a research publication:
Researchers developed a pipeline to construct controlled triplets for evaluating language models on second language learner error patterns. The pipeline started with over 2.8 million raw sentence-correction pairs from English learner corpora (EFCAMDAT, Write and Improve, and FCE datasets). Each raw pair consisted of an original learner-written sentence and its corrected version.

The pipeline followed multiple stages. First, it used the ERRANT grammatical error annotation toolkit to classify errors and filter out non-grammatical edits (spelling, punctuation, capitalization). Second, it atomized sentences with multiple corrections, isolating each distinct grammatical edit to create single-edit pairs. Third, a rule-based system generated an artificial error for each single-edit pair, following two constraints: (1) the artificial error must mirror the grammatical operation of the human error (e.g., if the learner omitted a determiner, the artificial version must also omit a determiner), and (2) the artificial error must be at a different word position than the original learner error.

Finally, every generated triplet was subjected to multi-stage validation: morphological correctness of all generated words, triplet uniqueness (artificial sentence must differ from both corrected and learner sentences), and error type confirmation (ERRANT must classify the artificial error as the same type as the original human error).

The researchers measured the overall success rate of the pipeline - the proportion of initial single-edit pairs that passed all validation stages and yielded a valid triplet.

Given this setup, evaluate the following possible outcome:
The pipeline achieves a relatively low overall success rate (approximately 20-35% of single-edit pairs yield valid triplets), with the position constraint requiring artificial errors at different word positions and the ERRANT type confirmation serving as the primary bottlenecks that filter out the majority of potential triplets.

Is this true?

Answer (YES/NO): NO